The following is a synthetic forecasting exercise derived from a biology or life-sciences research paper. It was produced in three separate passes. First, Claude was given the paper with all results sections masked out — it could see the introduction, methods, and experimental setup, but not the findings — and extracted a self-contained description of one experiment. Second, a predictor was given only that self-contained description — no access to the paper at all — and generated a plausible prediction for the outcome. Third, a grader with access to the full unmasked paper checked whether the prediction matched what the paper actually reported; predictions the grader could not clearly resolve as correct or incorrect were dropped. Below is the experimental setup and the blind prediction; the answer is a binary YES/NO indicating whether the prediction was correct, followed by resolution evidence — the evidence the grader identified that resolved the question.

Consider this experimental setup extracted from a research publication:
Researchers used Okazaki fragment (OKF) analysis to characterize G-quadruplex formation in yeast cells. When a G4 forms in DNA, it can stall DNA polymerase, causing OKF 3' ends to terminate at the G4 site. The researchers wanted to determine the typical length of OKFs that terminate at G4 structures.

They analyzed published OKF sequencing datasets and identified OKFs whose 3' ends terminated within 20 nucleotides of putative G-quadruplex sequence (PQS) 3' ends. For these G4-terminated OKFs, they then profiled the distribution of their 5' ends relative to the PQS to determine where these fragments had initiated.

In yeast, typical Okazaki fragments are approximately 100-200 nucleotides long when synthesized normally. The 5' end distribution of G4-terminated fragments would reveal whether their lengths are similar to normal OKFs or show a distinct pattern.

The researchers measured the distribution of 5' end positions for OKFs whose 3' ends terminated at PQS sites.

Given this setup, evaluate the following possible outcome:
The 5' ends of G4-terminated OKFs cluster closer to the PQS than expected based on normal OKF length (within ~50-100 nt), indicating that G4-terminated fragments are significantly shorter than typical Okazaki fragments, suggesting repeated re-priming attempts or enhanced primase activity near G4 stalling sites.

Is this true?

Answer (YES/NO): NO